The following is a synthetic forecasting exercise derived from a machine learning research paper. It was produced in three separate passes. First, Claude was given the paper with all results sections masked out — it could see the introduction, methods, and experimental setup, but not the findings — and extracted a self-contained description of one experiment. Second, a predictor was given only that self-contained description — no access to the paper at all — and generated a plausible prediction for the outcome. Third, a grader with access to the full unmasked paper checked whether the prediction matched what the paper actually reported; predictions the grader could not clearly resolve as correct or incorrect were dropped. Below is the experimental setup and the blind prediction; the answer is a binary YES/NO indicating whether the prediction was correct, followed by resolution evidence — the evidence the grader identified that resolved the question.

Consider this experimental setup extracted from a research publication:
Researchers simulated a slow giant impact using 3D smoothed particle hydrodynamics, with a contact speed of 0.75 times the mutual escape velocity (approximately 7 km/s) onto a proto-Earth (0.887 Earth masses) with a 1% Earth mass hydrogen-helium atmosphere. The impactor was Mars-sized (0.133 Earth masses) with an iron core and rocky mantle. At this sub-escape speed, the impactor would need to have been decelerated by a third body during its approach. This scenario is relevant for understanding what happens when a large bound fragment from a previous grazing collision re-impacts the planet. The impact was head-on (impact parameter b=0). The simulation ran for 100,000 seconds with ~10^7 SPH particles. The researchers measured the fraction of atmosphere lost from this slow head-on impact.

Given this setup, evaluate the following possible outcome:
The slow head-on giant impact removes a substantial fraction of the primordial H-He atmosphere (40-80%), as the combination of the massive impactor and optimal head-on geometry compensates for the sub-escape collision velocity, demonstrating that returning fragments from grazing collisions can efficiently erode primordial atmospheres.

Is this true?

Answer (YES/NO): NO